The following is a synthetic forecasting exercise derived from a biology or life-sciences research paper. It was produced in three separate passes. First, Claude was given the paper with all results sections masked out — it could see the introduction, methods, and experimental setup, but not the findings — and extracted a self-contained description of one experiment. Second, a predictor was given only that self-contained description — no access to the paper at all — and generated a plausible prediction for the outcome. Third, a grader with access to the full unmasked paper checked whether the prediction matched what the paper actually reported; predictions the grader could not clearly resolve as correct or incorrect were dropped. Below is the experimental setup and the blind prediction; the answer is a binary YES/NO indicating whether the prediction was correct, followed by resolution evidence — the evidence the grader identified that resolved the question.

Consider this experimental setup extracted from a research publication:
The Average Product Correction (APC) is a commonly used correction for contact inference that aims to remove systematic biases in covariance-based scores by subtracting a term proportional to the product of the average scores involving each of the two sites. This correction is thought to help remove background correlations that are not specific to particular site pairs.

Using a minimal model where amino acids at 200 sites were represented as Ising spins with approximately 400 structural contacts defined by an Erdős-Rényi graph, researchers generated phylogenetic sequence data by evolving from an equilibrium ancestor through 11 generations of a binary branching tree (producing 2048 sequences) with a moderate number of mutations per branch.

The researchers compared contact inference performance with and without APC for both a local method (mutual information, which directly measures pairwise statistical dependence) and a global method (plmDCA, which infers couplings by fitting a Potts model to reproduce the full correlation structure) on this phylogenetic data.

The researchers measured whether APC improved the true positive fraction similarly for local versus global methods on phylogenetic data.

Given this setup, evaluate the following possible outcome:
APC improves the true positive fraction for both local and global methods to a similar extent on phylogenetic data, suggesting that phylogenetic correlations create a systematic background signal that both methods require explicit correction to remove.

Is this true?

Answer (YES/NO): NO